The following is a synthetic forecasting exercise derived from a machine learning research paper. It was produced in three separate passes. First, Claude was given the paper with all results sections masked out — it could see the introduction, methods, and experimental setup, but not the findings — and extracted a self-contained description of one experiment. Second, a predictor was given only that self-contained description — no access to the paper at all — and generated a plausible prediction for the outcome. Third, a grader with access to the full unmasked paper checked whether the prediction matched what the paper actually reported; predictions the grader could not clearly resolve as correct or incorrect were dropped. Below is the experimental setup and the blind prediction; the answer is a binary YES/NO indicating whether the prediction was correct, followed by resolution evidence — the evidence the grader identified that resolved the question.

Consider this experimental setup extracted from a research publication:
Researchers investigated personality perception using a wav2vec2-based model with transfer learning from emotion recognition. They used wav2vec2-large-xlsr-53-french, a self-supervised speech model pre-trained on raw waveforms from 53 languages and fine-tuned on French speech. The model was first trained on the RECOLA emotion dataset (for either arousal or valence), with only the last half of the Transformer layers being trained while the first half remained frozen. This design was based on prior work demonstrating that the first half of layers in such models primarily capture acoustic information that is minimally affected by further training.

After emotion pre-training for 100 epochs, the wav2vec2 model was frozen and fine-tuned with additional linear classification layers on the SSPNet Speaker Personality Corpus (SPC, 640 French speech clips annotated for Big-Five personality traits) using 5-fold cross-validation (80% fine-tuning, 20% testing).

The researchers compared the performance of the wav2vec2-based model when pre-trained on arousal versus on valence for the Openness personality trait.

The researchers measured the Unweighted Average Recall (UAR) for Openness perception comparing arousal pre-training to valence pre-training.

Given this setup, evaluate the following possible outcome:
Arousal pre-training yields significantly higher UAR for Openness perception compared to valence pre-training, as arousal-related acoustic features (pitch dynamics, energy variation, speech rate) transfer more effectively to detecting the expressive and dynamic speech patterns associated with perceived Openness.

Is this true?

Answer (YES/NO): NO